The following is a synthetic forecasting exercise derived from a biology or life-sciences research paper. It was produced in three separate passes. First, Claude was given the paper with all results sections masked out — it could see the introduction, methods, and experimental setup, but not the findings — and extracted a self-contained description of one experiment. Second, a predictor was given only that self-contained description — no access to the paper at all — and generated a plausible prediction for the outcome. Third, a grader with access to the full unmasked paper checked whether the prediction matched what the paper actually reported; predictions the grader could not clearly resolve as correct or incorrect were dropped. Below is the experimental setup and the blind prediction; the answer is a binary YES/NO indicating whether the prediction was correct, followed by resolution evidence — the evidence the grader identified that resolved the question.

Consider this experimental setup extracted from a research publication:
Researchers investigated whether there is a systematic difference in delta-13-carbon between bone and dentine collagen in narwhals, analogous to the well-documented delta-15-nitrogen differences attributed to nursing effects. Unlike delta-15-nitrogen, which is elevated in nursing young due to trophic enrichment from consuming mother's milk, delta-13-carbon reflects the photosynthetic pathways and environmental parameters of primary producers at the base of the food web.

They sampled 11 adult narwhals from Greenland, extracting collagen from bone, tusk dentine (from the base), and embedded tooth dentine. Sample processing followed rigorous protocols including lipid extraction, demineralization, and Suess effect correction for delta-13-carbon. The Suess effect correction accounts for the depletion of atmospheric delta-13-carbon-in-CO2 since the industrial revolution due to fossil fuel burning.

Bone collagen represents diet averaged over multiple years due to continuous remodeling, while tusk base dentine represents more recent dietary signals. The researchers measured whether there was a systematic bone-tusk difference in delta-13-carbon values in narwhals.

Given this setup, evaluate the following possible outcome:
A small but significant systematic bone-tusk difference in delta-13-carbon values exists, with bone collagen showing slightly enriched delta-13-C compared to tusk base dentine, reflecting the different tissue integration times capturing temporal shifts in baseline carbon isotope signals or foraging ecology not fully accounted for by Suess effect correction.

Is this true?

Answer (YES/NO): NO